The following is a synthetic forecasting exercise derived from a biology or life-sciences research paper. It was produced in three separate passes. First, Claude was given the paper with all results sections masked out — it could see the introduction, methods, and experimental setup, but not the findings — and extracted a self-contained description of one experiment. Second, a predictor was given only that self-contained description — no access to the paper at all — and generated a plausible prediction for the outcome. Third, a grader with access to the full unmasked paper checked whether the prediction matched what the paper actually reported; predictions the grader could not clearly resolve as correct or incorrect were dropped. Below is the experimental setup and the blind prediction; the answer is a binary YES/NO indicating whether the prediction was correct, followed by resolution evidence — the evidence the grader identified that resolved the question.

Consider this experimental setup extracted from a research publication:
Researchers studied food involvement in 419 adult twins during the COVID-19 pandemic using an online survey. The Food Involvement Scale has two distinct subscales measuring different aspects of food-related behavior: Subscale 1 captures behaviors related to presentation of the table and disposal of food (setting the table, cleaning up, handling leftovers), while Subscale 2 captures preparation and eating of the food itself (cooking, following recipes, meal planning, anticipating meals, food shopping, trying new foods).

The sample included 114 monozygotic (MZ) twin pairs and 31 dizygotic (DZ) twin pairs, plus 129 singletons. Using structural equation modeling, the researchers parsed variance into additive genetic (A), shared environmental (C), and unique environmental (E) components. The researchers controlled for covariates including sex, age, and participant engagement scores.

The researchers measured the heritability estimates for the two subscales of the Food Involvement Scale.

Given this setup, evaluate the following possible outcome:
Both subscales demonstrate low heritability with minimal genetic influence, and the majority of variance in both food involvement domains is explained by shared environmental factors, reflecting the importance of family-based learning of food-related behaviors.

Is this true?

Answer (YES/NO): NO